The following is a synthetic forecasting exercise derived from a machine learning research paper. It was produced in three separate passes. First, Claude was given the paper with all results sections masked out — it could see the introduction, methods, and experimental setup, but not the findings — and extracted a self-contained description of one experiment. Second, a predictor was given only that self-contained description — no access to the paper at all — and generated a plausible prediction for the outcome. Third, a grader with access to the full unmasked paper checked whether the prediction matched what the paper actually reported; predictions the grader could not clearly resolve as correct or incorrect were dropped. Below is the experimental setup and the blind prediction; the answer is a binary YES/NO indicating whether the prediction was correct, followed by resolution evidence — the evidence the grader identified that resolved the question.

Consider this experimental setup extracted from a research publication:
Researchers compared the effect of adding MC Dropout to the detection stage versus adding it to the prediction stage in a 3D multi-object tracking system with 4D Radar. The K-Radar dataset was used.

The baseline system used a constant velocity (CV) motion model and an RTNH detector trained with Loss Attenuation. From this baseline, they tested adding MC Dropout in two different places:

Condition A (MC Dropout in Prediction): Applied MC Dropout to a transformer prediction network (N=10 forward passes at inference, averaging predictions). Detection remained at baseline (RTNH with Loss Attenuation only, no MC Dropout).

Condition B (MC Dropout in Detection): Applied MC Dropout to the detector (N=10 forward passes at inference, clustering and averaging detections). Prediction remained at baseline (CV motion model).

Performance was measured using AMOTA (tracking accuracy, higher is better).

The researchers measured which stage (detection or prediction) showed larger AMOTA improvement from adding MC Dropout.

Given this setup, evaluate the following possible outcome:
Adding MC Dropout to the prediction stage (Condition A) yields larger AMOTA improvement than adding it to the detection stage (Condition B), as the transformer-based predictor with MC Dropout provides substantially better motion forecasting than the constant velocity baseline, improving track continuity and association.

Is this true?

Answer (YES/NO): NO